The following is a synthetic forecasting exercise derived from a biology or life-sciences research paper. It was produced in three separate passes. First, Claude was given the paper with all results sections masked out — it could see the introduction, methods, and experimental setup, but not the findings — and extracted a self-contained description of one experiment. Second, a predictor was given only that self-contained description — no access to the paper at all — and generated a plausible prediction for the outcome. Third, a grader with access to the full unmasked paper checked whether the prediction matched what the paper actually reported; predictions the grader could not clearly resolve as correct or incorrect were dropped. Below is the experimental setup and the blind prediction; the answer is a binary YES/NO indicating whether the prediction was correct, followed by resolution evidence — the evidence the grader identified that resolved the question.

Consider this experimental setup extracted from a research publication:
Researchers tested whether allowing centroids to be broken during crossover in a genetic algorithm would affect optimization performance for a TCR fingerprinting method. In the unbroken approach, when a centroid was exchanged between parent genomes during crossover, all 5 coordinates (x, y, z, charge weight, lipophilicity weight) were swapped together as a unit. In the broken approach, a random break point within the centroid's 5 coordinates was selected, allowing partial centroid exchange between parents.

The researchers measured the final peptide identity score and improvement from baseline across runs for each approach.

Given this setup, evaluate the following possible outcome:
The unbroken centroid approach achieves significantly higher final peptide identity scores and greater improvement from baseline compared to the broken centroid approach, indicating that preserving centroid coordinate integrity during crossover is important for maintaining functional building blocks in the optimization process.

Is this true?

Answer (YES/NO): NO